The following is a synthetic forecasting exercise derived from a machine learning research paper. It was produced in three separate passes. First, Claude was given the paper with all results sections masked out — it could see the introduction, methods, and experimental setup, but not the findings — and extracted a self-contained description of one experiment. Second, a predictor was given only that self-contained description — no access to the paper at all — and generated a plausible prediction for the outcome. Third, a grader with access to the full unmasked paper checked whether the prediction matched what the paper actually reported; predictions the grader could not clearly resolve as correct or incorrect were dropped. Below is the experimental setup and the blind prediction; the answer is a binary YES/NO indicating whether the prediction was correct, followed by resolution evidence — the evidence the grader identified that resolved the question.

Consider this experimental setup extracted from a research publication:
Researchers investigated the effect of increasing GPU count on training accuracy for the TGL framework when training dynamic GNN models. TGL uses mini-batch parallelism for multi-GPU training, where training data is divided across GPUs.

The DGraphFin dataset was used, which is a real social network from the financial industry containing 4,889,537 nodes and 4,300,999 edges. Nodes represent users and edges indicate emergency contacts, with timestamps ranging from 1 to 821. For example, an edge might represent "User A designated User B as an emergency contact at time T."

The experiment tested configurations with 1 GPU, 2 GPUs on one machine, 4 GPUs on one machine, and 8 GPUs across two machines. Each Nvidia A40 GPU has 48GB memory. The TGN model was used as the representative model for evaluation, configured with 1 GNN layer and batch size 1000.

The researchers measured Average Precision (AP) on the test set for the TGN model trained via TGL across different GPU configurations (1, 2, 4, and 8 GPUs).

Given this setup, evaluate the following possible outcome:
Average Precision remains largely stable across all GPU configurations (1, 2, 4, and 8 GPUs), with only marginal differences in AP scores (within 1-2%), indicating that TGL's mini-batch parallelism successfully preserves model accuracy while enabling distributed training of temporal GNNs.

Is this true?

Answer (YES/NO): NO